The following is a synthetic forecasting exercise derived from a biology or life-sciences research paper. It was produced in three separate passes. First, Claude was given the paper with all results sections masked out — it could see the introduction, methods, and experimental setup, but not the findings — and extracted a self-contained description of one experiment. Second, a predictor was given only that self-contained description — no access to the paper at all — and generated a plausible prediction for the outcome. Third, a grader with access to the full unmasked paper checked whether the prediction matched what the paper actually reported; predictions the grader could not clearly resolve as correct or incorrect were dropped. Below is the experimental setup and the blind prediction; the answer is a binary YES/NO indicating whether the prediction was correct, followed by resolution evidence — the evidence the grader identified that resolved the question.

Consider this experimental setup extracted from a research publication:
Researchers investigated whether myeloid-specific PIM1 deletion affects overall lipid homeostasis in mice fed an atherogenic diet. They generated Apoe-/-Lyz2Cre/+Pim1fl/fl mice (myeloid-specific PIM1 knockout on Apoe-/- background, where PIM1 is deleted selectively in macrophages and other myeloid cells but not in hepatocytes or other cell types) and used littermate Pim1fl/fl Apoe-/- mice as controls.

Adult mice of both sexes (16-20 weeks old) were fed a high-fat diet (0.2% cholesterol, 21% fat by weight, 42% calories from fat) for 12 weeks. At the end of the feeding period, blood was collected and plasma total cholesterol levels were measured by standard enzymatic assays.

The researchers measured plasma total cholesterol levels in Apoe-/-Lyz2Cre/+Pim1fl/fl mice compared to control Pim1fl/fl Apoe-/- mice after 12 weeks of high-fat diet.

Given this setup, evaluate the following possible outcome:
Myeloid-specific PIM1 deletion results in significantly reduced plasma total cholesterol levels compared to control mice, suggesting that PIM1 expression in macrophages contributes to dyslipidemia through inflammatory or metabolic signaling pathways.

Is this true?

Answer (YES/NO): NO